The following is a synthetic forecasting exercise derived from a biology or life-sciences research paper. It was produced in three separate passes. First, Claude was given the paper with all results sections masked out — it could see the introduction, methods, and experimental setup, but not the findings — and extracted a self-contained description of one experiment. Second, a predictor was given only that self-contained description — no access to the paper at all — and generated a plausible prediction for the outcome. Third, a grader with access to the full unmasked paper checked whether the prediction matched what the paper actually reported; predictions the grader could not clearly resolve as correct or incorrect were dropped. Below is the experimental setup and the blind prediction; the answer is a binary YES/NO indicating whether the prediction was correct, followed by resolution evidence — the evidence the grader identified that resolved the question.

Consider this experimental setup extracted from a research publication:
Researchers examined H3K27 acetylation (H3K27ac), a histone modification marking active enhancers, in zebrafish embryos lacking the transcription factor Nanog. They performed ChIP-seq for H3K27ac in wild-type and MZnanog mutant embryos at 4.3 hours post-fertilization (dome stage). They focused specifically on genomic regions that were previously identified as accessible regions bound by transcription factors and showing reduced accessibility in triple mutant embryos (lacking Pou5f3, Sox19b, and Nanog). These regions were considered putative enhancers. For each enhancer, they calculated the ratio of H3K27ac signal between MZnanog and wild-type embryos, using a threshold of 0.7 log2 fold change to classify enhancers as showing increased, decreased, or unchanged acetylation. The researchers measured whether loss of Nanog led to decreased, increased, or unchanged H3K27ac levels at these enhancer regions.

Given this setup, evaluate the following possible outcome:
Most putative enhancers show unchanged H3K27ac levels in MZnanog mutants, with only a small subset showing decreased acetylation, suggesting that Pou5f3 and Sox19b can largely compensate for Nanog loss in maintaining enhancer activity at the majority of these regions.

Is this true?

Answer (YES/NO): NO